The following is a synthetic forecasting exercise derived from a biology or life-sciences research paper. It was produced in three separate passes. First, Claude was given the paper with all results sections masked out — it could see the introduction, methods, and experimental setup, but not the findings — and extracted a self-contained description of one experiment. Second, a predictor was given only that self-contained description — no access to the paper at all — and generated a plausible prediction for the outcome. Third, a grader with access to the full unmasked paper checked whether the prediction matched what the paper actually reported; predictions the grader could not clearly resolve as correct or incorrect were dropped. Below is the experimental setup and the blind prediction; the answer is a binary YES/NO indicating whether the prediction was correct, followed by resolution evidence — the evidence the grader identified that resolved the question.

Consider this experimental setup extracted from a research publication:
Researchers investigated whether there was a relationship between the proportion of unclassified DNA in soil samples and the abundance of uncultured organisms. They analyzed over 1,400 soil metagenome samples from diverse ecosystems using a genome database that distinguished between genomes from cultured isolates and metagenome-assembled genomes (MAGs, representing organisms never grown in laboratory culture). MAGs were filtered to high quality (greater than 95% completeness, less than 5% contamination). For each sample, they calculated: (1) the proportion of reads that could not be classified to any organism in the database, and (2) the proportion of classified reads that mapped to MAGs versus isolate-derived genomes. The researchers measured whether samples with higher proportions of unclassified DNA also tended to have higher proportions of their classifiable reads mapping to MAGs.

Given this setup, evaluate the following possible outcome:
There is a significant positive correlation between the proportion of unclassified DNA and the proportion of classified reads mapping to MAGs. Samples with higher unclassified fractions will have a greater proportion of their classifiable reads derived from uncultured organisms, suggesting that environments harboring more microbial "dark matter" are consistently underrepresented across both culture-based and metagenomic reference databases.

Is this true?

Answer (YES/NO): YES